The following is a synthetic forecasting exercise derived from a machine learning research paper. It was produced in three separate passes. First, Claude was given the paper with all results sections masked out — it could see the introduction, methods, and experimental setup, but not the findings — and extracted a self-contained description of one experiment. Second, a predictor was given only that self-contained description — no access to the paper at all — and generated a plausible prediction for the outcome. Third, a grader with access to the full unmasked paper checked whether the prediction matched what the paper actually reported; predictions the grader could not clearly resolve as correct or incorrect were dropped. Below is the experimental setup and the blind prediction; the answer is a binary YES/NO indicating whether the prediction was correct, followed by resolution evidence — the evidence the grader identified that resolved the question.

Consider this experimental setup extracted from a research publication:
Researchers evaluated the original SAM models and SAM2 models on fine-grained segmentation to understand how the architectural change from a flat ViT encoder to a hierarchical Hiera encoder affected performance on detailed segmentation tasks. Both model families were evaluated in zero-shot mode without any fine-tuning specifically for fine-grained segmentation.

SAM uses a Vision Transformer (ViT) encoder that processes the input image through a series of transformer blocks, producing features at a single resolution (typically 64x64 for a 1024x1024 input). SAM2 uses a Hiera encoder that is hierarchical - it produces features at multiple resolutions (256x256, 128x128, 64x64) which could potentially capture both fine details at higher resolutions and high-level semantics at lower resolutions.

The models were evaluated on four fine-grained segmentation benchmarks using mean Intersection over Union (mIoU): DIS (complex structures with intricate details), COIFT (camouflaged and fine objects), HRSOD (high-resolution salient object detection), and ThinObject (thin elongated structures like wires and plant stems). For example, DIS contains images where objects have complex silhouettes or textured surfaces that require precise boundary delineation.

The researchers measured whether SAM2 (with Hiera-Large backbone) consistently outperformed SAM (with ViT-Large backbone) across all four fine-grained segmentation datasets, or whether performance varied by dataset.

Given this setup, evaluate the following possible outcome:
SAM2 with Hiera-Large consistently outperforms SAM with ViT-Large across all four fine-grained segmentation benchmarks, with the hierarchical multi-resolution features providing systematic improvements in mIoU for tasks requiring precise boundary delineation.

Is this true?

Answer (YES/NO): YES